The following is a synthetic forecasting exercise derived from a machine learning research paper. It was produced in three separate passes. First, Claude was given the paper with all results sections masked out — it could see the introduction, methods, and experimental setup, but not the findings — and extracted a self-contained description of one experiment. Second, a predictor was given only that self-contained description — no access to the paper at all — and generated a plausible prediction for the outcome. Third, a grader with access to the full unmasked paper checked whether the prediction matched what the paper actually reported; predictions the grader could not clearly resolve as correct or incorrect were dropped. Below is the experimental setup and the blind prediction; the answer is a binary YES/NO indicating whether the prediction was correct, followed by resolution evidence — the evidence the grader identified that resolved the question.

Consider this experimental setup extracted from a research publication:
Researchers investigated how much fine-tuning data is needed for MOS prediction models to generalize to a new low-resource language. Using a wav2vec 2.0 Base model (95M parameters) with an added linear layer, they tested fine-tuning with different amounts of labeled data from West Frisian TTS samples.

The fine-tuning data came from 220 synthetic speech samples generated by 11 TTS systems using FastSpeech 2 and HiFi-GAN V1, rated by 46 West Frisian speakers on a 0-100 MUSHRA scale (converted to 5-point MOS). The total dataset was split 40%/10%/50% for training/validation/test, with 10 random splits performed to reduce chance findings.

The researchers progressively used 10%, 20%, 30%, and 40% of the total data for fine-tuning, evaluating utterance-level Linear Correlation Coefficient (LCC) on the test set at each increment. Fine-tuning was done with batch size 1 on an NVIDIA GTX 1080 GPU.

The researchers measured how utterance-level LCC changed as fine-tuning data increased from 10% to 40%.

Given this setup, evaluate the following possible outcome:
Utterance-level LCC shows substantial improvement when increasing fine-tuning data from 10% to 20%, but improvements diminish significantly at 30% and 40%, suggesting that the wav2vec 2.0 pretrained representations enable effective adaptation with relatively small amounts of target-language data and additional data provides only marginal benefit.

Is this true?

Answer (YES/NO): NO